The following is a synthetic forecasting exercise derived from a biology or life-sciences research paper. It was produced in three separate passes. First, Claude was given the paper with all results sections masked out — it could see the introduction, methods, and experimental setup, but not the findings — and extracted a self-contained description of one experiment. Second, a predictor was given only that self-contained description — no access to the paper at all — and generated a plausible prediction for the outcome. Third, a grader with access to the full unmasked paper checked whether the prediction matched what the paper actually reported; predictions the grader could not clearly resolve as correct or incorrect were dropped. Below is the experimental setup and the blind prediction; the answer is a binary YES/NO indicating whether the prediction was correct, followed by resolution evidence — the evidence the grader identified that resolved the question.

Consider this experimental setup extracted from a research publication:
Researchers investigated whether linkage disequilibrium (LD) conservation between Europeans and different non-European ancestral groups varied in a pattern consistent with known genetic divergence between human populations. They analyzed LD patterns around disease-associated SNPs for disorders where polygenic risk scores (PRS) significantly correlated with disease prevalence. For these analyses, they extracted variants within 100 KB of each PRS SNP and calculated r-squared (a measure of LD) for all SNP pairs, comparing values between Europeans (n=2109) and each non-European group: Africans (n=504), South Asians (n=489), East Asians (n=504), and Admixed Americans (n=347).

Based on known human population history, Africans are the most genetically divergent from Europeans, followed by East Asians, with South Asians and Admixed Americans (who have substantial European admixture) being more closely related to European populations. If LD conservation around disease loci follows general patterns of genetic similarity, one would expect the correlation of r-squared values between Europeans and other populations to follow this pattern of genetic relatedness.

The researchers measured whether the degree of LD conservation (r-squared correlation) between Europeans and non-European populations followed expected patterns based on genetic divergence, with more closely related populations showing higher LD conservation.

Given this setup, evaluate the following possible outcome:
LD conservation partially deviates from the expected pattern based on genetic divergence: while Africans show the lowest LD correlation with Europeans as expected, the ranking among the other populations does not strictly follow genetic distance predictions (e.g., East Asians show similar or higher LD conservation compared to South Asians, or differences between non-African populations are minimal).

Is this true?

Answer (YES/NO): NO